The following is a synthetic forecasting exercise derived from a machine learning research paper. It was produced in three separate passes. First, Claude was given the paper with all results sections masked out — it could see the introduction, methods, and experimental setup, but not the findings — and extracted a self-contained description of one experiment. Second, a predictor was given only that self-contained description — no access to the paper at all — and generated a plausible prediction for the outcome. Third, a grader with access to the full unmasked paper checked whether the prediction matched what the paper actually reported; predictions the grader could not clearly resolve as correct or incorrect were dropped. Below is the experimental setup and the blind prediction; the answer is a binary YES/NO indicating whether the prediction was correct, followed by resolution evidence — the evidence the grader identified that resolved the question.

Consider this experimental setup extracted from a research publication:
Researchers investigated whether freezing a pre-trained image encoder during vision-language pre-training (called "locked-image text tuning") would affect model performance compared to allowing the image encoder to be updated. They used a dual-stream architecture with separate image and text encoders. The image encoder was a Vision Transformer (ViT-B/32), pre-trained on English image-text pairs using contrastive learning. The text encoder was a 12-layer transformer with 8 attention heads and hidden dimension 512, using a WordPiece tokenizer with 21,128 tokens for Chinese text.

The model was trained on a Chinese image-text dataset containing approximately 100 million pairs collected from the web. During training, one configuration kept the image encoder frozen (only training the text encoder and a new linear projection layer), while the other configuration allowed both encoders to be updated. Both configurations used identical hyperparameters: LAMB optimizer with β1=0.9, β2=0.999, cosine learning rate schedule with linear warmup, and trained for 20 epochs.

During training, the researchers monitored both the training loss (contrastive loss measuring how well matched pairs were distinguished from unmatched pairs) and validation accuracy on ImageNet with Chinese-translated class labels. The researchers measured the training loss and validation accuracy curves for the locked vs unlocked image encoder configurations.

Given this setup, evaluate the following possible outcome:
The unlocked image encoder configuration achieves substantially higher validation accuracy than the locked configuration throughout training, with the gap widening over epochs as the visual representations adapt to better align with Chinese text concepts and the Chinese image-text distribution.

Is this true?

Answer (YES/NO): NO